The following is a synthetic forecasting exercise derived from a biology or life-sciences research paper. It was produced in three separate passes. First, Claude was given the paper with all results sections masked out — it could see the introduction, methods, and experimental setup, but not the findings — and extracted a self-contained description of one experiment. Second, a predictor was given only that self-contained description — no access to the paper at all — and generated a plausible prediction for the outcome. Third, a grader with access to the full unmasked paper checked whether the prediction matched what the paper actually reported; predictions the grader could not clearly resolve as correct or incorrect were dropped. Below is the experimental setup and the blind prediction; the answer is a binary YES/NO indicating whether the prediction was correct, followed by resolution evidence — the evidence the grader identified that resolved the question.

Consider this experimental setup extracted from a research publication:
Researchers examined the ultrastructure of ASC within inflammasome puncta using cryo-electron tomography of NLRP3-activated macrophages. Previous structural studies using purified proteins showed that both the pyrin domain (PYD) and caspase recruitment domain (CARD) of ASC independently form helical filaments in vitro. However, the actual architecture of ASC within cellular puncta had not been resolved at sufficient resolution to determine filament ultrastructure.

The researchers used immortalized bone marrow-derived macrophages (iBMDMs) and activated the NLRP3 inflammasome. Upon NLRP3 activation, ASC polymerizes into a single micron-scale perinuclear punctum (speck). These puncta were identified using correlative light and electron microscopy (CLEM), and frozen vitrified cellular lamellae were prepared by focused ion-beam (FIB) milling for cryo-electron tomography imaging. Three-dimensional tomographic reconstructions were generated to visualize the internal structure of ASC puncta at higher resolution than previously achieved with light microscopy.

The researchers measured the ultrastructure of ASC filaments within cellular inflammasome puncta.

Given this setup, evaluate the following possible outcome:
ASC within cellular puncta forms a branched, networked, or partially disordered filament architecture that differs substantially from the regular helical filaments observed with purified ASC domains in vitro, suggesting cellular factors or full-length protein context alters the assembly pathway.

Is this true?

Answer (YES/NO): YES